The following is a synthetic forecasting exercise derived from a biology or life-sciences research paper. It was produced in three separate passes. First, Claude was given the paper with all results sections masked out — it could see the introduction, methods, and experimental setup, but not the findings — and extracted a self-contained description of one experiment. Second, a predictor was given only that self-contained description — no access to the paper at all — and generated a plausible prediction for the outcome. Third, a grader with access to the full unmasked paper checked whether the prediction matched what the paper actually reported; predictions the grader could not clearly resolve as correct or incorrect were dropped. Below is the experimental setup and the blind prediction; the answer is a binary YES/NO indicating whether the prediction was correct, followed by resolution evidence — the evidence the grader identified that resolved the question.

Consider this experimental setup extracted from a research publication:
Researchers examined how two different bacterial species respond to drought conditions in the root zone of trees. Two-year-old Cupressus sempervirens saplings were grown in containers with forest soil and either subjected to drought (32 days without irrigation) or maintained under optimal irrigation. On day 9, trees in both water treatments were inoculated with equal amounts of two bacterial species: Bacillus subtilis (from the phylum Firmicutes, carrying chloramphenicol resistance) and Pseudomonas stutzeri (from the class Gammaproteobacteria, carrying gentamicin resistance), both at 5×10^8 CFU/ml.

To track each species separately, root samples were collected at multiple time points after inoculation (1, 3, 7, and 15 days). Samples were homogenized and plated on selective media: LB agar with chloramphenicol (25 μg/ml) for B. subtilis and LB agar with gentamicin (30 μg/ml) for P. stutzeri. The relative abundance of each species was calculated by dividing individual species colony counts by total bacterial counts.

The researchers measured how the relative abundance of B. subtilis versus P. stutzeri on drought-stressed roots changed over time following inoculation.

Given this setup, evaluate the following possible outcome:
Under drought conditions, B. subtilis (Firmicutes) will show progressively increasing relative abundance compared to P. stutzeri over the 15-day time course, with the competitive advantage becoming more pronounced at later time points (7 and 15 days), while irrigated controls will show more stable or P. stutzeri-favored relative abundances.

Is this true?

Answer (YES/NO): YES